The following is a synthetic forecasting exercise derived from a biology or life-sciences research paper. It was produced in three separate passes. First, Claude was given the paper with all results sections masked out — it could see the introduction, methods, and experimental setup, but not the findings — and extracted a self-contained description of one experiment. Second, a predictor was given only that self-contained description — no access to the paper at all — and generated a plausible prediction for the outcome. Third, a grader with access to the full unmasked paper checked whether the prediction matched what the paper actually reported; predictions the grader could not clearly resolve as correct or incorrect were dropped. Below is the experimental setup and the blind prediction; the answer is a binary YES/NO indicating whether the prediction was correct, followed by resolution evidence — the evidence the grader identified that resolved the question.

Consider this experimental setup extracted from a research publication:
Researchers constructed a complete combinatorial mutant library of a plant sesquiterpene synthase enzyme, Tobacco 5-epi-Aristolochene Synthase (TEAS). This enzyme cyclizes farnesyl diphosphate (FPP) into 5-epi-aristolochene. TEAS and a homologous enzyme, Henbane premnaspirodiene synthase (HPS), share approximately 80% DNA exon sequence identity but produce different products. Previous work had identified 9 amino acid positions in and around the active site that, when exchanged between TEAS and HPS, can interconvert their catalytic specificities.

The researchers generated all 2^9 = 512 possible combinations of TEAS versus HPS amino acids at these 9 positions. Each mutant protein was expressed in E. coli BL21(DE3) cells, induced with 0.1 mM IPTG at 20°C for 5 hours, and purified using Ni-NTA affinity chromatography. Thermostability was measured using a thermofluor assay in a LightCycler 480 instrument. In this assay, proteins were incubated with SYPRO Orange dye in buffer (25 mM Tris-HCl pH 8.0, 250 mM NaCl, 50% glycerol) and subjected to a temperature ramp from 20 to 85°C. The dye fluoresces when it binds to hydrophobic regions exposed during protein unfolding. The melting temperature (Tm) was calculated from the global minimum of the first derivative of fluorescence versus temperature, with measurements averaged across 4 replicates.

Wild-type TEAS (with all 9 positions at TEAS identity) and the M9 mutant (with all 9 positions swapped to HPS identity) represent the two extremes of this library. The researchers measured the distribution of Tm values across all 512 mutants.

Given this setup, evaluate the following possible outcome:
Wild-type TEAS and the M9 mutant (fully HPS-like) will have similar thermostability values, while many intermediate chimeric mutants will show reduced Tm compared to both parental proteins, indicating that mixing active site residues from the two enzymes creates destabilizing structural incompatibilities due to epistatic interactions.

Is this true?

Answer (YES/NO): NO